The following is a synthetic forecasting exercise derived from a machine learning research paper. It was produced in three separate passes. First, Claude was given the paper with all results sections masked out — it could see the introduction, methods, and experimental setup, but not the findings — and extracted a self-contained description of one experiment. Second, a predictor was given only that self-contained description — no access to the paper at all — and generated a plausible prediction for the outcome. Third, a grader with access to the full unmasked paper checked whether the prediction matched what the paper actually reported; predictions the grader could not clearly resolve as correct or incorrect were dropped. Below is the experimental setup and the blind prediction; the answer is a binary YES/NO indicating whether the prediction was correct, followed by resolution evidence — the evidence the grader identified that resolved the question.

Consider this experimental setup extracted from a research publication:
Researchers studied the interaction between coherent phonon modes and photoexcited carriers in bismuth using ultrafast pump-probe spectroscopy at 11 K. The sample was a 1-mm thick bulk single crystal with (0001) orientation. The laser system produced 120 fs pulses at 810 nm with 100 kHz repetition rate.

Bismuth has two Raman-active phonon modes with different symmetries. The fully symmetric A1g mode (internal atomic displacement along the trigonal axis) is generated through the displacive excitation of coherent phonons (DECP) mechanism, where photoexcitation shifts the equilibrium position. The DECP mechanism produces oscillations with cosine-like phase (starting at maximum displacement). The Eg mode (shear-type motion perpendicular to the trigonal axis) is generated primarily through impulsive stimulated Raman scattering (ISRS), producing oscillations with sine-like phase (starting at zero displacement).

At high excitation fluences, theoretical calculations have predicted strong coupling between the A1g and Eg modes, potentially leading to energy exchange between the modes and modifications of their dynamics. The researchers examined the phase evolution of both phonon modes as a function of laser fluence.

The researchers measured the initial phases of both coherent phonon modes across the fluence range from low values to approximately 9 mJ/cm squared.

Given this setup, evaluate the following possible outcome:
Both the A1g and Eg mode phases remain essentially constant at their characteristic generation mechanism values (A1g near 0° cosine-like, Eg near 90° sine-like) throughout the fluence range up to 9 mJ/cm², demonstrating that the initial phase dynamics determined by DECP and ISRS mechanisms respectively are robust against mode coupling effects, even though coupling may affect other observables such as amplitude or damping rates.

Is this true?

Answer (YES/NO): NO